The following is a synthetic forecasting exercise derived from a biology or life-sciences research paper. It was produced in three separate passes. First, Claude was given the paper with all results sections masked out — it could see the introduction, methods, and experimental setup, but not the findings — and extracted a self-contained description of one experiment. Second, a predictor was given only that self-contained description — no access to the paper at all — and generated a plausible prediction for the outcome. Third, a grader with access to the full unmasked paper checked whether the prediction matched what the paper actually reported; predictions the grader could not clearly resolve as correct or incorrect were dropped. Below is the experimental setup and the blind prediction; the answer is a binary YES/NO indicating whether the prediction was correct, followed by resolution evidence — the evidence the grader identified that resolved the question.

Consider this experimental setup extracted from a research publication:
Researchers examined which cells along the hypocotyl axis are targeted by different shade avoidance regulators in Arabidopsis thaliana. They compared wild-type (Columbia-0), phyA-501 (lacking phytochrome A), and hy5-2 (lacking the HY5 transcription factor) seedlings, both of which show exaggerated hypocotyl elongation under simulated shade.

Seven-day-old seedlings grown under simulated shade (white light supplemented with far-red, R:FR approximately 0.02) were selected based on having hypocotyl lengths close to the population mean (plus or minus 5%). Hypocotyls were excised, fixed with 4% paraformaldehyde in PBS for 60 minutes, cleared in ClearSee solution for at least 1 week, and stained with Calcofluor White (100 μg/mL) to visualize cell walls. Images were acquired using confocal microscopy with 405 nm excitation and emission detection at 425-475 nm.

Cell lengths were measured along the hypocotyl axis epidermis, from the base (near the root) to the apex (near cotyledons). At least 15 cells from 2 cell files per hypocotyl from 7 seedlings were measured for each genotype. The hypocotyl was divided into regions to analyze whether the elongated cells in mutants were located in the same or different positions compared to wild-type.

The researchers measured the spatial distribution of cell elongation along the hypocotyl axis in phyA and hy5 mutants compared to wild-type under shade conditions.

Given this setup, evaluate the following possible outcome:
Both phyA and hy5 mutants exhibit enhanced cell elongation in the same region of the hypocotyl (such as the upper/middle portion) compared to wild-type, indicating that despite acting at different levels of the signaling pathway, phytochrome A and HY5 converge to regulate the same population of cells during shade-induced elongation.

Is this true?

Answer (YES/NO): YES